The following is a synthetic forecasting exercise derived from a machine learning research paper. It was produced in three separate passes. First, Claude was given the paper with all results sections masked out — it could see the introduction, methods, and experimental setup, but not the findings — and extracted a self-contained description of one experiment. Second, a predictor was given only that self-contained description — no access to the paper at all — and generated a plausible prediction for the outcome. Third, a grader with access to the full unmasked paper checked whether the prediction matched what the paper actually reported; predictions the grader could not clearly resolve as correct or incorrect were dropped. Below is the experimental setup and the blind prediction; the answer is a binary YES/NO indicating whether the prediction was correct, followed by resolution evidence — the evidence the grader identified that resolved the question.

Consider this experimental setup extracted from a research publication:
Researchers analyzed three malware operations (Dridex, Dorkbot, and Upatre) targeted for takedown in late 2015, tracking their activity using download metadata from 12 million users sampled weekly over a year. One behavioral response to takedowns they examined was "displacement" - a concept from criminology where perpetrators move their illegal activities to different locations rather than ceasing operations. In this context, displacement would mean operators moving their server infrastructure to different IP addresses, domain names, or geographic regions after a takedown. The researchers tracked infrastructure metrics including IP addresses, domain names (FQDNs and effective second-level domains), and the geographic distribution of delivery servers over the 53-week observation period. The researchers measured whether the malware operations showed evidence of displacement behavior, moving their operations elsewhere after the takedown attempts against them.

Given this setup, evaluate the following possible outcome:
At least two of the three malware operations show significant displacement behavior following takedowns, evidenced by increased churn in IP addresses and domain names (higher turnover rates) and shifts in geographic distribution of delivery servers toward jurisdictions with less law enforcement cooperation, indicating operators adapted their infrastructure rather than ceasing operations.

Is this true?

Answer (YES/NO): NO